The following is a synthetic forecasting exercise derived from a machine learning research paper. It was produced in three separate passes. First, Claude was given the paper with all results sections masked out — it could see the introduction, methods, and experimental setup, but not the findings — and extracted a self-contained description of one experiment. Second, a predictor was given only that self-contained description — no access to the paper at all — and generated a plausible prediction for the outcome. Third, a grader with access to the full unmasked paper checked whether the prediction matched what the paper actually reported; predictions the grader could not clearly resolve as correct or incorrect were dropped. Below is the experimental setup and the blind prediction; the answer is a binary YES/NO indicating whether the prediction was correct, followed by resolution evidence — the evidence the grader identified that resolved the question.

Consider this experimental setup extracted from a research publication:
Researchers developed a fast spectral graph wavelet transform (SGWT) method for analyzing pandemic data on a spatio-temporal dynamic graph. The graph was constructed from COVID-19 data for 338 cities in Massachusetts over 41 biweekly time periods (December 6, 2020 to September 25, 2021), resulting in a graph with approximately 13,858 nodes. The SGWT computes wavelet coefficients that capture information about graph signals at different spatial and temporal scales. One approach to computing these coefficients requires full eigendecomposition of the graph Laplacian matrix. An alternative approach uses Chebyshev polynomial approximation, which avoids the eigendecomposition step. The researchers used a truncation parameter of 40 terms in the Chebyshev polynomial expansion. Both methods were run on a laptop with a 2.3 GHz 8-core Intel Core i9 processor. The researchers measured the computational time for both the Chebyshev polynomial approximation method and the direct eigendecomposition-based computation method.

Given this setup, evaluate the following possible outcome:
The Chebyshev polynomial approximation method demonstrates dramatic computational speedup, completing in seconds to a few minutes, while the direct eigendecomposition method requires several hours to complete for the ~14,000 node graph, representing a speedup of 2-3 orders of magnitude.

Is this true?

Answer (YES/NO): NO